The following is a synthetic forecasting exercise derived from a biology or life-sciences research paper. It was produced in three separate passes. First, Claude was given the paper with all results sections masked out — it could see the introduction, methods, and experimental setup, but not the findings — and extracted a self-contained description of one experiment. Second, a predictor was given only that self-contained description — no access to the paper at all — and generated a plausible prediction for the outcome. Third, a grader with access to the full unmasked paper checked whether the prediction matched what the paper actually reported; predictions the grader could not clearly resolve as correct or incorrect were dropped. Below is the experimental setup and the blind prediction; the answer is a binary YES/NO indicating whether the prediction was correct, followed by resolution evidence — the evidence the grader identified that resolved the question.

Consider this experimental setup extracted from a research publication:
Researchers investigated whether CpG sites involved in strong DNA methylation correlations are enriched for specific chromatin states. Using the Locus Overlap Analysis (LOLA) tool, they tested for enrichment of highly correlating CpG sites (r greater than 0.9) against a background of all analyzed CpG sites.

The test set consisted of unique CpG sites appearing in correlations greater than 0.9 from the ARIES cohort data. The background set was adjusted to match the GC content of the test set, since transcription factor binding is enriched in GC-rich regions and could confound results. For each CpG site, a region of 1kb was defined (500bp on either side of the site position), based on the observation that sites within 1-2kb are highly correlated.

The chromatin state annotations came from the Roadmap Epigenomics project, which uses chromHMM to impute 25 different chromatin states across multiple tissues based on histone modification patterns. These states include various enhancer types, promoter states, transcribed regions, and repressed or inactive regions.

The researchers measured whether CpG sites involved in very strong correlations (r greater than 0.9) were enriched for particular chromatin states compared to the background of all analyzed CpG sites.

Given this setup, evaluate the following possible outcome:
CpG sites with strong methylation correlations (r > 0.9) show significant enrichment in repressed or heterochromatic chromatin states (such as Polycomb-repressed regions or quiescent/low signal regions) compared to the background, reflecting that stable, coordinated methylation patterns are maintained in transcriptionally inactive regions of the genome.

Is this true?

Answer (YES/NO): NO